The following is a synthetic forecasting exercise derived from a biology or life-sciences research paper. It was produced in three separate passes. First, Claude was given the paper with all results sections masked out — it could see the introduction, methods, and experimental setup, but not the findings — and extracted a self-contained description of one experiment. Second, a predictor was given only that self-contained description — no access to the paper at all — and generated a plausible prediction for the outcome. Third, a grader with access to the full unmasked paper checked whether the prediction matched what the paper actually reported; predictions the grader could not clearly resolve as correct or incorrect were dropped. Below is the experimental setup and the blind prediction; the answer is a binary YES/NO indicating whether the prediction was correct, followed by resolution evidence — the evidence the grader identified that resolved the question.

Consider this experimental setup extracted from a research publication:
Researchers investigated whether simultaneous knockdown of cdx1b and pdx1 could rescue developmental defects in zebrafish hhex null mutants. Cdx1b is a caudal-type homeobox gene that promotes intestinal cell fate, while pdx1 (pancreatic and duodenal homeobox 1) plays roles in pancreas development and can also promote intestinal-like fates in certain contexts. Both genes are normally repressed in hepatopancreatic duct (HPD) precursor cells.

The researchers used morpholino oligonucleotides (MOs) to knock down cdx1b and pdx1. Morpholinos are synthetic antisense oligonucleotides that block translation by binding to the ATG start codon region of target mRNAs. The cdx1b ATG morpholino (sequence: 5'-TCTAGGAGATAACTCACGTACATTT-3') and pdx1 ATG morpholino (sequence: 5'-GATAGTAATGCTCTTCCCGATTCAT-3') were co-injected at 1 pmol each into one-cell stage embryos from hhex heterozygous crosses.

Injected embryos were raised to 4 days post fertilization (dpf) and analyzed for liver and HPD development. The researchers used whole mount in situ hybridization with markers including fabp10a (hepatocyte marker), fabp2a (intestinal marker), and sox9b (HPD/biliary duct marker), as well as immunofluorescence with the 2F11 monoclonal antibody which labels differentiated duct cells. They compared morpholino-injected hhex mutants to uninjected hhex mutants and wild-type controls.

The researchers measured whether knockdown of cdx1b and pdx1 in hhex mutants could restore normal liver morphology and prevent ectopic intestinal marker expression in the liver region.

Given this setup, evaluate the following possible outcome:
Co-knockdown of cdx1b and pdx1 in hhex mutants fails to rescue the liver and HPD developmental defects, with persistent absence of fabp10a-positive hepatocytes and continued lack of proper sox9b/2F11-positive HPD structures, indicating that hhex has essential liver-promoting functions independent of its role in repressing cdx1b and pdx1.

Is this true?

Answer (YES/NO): NO